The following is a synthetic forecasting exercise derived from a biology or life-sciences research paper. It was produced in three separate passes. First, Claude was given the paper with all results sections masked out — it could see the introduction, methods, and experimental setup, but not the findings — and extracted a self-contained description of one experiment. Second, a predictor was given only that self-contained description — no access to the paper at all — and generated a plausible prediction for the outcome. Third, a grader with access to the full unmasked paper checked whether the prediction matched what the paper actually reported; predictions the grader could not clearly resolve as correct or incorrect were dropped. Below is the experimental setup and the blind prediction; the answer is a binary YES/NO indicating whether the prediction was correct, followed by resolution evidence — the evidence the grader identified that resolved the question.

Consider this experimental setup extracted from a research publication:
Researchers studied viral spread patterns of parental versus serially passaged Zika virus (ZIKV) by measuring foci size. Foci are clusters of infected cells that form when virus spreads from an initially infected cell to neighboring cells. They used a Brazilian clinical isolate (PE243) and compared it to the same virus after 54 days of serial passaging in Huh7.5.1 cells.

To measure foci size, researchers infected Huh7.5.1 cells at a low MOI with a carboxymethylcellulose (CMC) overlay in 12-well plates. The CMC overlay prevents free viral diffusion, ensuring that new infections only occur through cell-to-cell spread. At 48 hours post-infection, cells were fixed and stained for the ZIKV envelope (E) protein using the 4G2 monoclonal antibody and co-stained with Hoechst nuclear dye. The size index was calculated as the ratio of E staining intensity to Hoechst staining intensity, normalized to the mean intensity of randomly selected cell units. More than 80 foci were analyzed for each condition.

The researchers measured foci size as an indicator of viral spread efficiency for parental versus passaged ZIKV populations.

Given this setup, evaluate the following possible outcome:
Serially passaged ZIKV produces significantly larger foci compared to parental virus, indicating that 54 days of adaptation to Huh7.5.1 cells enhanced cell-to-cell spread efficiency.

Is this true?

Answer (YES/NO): YES